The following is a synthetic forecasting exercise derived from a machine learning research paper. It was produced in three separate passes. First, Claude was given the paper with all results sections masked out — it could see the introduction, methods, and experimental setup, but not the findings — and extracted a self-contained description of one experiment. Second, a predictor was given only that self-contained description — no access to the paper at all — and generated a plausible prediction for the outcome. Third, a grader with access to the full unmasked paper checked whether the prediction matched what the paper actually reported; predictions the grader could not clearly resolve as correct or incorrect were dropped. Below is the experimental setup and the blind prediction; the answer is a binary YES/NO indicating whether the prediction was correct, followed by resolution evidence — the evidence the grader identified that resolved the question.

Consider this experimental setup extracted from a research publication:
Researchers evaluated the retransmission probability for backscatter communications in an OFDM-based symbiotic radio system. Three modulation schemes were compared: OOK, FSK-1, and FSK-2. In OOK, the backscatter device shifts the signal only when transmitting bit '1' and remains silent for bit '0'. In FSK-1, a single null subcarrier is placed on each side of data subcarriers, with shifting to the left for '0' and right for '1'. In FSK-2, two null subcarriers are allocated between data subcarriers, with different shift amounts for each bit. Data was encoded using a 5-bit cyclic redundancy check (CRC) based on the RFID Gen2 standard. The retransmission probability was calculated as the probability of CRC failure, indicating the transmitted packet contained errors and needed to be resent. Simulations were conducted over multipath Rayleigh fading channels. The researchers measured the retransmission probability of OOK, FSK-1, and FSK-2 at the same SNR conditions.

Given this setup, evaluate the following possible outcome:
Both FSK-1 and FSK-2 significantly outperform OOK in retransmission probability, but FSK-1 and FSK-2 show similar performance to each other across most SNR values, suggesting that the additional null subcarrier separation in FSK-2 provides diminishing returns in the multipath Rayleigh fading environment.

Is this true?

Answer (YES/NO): NO